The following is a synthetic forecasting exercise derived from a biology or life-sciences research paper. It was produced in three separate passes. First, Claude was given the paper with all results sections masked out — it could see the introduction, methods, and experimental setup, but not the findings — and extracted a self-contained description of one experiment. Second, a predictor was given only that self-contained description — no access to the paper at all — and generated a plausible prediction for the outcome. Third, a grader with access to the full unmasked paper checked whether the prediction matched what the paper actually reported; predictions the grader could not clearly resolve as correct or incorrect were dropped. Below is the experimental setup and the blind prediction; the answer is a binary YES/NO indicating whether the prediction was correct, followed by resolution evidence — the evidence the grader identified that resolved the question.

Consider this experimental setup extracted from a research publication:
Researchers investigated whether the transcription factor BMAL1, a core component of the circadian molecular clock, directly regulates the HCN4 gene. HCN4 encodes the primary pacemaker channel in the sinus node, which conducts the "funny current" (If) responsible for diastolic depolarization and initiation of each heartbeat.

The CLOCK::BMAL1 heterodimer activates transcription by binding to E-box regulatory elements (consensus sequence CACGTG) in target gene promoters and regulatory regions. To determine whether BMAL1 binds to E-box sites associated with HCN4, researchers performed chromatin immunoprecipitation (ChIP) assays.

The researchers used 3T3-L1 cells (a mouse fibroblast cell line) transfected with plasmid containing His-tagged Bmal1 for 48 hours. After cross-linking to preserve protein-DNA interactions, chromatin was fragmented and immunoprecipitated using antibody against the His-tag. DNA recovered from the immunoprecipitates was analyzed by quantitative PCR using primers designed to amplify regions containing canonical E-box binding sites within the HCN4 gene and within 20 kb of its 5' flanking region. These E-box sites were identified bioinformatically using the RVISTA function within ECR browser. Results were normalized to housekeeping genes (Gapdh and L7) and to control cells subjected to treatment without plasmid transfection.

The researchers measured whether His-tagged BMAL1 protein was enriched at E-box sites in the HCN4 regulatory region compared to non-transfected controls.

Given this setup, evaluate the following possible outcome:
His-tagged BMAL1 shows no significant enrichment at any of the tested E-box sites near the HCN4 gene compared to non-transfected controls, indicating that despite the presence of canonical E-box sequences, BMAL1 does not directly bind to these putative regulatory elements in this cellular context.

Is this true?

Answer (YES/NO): NO